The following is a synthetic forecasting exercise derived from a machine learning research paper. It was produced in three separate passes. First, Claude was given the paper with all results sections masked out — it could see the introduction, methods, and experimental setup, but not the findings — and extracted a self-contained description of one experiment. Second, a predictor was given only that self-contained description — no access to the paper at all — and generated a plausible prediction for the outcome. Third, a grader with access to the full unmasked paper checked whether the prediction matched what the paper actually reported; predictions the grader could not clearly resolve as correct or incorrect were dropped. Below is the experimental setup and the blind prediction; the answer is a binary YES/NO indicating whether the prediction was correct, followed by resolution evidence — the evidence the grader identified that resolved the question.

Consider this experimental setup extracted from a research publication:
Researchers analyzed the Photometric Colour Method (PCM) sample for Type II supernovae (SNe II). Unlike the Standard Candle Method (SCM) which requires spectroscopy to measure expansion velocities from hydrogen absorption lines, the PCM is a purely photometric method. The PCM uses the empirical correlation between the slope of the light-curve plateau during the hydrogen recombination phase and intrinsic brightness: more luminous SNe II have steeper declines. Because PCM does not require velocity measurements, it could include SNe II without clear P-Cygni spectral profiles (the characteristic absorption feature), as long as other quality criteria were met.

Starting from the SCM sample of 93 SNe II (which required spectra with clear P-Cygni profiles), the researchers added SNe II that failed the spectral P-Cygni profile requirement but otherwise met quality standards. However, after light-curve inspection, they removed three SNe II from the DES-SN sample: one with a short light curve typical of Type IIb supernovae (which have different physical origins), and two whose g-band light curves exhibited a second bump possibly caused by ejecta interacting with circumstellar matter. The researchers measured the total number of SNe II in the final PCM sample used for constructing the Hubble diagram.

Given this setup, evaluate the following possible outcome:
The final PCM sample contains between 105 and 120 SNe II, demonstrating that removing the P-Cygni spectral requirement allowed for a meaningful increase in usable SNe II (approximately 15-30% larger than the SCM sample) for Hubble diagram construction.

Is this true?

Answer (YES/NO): YES